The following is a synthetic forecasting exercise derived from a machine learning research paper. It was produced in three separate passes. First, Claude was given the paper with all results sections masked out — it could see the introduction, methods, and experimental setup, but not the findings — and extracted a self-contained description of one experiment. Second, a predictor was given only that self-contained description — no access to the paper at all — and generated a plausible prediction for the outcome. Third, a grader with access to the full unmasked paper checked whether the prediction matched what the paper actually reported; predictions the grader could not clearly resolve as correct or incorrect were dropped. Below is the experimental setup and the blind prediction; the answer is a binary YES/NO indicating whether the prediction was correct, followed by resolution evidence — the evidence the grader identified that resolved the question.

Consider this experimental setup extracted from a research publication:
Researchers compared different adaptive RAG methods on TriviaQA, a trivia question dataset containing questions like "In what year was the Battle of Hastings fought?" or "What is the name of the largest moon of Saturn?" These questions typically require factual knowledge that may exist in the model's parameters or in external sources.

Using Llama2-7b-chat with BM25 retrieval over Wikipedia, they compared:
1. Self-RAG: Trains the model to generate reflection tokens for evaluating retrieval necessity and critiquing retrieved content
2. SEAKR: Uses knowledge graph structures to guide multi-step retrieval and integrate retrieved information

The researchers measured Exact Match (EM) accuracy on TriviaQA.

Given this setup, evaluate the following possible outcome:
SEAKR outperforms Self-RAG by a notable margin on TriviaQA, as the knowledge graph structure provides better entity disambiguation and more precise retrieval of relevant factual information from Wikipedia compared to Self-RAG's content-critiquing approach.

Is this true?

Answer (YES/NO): NO